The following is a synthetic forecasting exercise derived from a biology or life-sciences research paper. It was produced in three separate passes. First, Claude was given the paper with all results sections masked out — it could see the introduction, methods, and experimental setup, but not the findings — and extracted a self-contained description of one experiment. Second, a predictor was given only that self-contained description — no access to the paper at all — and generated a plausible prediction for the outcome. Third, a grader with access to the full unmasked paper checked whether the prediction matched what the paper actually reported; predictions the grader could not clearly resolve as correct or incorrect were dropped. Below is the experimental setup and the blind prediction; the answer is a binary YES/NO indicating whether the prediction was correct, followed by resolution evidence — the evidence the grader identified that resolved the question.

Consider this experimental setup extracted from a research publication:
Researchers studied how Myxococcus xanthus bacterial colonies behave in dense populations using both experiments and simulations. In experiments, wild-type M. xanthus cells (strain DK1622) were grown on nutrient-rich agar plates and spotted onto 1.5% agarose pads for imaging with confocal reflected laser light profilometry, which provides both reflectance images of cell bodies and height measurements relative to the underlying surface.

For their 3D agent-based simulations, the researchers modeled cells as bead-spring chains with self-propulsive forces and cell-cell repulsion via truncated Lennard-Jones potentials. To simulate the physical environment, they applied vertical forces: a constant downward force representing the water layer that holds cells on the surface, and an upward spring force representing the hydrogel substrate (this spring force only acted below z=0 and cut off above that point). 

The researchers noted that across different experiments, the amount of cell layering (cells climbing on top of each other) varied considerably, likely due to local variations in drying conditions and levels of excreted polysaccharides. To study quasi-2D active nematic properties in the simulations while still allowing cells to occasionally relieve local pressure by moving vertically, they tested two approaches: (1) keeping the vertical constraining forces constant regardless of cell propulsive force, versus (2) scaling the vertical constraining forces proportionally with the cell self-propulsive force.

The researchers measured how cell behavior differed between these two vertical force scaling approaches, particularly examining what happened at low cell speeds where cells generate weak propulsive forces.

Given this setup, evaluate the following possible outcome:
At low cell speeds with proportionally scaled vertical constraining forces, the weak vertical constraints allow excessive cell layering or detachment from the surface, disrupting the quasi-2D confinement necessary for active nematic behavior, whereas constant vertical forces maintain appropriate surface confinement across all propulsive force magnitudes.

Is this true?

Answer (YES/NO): NO